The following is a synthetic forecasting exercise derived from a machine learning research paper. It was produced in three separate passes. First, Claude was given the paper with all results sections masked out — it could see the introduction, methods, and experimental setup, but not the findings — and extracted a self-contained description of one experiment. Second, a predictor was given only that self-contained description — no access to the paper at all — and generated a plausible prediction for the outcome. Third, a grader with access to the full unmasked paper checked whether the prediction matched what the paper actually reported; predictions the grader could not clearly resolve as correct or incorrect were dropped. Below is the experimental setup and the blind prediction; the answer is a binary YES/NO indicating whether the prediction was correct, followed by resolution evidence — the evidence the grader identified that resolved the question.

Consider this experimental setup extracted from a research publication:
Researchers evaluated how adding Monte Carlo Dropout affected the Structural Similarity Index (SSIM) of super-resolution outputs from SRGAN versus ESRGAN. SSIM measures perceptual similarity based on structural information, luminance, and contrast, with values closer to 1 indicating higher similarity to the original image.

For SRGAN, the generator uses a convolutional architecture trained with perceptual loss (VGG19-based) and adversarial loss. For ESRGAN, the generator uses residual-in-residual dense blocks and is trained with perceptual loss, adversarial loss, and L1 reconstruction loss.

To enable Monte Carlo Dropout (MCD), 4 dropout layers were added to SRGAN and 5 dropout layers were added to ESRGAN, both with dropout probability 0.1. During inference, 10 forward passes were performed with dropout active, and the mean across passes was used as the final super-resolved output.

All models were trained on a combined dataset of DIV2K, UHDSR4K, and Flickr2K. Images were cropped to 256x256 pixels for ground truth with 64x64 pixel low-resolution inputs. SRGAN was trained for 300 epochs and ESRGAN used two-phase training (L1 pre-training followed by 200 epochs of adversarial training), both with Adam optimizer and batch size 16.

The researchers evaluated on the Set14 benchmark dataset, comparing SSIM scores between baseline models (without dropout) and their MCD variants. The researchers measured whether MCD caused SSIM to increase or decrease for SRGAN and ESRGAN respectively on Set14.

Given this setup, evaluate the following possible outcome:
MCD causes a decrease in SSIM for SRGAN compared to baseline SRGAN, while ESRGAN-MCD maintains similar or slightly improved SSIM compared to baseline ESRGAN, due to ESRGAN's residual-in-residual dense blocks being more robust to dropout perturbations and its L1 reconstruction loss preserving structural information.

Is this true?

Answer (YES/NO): NO